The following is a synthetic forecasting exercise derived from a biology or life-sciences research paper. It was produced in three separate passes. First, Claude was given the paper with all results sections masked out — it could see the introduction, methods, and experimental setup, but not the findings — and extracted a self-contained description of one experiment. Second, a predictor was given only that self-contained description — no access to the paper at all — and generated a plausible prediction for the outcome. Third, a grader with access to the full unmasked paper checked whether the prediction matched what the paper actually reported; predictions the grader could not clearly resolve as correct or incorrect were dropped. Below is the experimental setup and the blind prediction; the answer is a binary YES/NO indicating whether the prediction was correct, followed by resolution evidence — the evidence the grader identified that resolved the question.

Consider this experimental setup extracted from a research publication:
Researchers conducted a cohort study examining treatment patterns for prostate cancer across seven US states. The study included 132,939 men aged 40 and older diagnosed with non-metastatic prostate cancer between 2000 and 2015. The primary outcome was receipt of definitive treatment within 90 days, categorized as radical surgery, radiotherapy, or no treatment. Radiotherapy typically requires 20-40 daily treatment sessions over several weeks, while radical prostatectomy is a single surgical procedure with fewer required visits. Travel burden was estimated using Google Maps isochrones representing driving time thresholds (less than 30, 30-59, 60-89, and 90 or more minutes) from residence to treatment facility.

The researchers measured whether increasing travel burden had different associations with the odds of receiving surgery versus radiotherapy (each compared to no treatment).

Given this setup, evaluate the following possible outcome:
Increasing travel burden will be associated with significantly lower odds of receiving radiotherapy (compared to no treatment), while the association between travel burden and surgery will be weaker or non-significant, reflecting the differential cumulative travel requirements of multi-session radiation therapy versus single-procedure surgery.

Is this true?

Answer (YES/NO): NO